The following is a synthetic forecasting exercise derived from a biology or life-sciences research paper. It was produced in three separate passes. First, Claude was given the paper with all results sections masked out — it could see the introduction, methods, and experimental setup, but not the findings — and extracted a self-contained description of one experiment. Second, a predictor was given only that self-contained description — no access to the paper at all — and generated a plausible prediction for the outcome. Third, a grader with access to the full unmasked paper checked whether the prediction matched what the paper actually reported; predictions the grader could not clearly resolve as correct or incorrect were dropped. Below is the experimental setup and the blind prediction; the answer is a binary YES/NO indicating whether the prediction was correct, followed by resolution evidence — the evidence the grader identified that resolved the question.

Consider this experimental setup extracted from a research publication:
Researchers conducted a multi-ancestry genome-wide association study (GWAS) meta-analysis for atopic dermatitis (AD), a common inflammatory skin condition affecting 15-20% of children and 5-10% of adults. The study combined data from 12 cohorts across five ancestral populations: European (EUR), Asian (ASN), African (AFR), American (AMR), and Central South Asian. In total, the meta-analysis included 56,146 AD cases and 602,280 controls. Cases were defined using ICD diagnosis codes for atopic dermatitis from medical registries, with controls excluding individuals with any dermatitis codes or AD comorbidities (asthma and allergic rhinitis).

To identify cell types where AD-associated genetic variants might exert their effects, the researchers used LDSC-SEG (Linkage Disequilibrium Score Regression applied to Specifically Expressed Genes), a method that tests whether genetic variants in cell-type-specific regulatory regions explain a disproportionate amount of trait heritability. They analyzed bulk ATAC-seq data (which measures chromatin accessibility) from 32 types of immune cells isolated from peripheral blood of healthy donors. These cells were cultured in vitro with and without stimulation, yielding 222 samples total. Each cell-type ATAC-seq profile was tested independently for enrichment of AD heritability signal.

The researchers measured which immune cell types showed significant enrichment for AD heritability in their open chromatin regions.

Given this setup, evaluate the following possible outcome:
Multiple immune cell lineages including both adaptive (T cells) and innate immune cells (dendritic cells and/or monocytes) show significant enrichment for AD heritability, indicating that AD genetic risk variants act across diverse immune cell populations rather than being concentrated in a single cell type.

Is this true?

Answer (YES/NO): NO